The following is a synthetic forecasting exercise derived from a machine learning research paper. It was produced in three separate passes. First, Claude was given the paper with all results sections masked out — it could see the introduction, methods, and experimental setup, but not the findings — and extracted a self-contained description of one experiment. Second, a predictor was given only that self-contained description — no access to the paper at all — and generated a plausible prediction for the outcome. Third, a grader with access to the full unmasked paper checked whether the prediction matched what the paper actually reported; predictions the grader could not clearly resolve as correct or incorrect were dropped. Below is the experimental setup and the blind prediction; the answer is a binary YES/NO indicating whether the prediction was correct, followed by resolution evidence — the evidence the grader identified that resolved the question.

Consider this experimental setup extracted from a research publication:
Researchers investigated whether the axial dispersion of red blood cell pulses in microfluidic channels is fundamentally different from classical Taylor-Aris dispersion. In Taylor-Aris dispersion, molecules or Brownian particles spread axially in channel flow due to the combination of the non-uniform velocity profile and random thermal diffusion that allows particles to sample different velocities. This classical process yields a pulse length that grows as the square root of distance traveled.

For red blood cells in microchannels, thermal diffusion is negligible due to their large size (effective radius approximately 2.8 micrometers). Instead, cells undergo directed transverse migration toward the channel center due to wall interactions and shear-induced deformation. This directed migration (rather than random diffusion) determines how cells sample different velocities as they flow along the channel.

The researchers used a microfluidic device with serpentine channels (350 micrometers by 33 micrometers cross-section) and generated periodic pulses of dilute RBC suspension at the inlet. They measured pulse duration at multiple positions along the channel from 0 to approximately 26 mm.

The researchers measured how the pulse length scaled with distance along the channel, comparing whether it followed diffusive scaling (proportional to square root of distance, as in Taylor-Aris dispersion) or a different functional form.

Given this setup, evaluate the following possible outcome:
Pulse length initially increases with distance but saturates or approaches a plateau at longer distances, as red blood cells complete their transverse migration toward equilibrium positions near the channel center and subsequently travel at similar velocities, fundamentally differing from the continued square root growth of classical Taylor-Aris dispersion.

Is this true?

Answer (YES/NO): YES